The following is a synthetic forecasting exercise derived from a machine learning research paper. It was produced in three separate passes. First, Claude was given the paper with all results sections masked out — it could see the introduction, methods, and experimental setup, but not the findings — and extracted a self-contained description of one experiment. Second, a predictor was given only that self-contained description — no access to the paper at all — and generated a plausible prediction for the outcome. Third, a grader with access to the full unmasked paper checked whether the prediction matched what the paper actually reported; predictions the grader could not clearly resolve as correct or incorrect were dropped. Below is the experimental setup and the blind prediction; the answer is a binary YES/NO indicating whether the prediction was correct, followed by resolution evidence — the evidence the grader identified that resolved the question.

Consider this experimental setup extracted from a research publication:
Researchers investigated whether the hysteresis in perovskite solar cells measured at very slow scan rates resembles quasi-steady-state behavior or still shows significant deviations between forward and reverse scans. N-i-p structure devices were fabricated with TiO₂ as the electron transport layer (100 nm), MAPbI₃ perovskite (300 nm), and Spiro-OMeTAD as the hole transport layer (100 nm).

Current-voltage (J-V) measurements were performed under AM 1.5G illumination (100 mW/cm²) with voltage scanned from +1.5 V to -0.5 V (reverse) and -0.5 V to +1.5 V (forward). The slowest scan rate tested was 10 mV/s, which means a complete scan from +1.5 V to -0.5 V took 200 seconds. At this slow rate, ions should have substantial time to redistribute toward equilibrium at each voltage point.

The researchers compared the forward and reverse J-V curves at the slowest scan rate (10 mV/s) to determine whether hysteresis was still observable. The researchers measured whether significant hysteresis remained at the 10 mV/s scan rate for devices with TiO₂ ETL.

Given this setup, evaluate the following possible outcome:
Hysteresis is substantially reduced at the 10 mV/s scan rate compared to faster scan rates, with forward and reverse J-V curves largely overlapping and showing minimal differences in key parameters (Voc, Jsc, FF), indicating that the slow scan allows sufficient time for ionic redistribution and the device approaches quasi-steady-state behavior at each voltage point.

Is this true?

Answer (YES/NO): YES